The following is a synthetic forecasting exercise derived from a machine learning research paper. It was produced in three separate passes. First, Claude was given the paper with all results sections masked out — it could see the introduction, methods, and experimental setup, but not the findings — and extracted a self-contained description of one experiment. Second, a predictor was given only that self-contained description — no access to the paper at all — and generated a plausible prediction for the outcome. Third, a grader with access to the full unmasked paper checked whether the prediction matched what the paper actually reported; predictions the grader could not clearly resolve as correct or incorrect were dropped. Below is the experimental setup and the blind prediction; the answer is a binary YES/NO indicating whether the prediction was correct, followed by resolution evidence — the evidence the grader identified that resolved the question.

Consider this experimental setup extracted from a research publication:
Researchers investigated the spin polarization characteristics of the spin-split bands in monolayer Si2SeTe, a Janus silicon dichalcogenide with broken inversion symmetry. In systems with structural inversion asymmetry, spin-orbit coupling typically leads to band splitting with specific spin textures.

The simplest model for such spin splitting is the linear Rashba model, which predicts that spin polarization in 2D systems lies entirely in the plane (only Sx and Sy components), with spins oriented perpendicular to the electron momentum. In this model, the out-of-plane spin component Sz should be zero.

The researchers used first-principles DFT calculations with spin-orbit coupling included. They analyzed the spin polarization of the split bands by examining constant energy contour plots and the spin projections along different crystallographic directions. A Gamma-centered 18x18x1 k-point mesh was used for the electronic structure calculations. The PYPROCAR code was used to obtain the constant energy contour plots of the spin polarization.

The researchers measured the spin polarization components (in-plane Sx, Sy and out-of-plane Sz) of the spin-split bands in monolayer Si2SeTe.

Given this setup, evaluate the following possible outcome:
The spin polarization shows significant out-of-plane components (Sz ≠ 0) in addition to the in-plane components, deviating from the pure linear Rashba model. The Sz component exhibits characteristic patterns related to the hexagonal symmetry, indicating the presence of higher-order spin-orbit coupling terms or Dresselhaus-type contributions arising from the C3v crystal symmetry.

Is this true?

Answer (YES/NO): YES